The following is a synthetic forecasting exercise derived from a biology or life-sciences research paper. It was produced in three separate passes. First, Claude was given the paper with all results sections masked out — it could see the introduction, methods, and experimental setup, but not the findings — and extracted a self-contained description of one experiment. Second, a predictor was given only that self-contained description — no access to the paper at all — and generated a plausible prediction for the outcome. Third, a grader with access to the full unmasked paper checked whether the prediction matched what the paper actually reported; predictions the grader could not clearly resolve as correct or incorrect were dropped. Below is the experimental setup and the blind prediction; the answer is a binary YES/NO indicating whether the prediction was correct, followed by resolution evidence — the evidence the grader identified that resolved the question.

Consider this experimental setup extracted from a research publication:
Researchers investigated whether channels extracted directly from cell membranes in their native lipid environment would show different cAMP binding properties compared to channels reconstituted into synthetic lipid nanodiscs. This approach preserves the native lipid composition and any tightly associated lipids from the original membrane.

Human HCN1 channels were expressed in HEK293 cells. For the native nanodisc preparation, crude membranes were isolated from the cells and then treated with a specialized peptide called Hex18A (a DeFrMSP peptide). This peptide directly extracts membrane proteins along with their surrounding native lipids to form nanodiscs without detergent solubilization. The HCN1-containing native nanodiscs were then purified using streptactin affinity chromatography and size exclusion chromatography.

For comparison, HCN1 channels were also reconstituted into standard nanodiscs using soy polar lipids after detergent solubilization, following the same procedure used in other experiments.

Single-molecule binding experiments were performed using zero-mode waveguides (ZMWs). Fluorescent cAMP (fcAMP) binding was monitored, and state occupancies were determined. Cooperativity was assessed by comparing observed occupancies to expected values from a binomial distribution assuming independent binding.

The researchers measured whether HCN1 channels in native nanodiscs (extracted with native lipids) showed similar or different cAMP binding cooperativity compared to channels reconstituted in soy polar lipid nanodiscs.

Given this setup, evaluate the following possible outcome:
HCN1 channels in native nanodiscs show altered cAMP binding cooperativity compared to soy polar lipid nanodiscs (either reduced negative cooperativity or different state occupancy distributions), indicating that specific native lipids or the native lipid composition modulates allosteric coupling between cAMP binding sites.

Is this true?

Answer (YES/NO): NO